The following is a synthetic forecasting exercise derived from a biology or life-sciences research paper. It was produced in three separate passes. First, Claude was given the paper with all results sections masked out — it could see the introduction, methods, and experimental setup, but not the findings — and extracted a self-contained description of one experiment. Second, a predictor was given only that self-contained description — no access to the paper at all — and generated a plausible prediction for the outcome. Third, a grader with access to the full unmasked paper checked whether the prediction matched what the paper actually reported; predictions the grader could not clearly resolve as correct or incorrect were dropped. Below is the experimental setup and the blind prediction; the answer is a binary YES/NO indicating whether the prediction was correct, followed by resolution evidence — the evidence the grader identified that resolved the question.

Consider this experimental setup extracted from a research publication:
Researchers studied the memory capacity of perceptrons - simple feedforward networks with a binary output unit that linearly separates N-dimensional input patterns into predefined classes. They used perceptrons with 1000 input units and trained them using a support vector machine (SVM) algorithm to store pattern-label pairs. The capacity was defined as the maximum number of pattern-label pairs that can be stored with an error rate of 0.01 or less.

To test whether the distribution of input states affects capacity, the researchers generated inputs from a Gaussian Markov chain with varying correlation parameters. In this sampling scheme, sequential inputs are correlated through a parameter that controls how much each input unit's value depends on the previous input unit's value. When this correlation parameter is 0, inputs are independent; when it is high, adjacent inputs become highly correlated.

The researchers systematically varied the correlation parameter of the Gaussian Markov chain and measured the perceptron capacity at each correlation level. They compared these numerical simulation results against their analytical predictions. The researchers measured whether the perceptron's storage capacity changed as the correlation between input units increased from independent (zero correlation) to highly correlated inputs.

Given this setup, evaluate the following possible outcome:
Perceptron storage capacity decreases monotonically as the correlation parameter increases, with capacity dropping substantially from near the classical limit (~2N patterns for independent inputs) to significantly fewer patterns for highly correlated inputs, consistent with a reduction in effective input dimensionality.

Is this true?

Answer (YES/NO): NO